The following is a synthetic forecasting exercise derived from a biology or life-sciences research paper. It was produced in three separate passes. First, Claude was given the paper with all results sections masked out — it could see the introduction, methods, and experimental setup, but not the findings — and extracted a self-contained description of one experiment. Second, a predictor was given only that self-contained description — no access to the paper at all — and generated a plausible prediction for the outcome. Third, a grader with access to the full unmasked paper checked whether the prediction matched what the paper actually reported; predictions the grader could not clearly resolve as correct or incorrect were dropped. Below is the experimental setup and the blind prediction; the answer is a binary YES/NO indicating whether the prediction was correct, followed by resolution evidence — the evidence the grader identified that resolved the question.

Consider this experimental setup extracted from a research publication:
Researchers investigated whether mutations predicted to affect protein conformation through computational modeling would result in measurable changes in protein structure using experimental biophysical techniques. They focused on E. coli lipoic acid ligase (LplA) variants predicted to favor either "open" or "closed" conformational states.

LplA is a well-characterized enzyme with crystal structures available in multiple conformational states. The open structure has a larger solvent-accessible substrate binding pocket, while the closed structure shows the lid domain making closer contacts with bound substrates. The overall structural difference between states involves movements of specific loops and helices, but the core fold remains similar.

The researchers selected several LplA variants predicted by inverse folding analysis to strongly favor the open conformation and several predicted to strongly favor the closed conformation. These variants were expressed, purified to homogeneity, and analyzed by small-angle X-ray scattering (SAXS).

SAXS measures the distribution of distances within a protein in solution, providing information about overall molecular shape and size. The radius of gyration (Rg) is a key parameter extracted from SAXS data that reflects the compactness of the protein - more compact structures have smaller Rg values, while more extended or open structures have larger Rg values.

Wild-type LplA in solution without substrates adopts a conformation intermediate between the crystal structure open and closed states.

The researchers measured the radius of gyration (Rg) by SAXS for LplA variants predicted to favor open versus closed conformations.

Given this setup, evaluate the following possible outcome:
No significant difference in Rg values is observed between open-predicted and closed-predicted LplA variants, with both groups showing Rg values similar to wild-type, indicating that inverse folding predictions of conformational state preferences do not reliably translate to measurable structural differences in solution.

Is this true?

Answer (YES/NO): NO